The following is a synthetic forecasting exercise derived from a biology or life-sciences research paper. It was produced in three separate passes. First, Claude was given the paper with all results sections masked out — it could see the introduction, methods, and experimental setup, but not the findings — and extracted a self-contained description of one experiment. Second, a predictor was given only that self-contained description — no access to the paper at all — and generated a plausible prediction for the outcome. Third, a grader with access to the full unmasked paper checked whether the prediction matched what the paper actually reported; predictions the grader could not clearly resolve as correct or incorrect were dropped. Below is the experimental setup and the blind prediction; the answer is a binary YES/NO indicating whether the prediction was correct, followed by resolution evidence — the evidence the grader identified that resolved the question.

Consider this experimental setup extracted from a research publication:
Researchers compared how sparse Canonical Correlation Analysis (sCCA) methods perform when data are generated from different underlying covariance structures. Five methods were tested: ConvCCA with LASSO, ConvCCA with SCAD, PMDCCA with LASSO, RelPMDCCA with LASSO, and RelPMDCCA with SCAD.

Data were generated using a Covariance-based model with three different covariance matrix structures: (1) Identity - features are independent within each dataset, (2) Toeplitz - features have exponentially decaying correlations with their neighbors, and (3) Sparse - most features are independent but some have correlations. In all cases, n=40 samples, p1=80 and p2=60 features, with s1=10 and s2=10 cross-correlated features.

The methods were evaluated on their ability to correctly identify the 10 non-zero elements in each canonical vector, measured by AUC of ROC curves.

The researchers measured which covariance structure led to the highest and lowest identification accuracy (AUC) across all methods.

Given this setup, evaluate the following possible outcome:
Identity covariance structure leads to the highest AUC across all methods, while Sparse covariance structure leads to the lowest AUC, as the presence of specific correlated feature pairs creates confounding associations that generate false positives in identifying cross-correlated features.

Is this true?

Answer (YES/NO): NO